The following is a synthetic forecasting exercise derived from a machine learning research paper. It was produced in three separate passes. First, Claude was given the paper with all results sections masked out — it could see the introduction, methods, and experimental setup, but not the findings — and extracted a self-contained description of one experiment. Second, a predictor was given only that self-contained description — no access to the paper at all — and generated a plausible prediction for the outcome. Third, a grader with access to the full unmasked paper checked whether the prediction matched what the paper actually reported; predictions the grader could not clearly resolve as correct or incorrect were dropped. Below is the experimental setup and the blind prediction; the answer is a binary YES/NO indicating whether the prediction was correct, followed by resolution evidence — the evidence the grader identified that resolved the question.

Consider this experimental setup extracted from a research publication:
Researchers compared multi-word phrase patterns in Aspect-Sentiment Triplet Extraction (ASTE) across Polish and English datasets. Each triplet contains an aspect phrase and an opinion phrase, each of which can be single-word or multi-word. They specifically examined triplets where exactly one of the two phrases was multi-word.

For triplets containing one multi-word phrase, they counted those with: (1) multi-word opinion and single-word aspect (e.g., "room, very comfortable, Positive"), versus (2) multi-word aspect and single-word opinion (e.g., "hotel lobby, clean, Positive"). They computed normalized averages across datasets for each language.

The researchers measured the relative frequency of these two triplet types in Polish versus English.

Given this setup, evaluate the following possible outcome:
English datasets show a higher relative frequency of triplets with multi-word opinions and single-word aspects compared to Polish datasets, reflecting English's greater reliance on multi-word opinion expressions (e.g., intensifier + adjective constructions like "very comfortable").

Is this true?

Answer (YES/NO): NO